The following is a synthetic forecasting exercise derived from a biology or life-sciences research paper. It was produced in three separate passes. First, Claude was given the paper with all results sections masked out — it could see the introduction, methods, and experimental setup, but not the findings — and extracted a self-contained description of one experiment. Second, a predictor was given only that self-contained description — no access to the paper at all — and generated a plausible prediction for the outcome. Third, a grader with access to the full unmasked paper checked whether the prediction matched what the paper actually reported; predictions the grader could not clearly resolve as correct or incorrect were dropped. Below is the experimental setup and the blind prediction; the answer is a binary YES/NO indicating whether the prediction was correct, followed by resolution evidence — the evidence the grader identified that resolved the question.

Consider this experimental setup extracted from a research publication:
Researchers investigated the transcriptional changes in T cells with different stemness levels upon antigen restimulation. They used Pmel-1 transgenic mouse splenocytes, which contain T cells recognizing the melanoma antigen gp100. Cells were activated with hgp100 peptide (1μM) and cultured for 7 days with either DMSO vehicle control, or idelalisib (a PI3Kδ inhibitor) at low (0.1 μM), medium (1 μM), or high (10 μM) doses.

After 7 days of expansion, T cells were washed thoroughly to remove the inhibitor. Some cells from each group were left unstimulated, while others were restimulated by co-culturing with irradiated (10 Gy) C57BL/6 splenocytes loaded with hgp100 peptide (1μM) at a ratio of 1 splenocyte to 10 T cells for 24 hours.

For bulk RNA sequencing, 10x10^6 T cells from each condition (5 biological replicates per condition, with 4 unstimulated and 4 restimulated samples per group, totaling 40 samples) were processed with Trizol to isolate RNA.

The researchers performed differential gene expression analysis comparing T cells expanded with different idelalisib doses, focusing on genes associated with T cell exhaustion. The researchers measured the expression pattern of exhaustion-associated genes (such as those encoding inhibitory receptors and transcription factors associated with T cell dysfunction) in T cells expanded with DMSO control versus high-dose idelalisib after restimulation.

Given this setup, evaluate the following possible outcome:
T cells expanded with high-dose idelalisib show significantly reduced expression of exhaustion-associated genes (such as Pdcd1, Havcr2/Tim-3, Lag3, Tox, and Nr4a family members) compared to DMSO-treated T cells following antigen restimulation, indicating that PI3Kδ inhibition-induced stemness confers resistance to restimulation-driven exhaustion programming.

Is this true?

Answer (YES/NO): NO